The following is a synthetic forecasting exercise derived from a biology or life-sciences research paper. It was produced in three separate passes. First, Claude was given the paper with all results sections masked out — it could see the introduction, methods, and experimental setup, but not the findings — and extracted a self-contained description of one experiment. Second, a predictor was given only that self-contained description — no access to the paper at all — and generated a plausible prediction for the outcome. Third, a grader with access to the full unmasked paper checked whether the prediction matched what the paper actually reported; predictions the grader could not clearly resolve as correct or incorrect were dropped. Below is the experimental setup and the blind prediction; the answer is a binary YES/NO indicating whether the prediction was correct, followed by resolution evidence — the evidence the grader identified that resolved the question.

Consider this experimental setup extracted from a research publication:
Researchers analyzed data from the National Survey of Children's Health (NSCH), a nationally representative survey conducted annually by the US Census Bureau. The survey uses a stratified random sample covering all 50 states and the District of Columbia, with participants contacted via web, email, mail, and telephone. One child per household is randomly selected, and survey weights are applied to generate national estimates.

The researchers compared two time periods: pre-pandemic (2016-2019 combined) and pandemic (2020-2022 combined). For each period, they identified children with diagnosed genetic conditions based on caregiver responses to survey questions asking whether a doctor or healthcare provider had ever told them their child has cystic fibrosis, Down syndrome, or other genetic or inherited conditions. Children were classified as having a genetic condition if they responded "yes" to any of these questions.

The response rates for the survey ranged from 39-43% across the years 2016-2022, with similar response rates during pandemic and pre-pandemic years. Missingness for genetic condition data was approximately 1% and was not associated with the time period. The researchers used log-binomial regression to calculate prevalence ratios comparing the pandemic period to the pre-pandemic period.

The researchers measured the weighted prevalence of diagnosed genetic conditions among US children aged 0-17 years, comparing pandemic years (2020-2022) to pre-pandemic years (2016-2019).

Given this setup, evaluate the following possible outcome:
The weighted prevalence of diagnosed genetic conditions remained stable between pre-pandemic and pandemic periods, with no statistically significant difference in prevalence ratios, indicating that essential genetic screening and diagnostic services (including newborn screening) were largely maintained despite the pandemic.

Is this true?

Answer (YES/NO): NO